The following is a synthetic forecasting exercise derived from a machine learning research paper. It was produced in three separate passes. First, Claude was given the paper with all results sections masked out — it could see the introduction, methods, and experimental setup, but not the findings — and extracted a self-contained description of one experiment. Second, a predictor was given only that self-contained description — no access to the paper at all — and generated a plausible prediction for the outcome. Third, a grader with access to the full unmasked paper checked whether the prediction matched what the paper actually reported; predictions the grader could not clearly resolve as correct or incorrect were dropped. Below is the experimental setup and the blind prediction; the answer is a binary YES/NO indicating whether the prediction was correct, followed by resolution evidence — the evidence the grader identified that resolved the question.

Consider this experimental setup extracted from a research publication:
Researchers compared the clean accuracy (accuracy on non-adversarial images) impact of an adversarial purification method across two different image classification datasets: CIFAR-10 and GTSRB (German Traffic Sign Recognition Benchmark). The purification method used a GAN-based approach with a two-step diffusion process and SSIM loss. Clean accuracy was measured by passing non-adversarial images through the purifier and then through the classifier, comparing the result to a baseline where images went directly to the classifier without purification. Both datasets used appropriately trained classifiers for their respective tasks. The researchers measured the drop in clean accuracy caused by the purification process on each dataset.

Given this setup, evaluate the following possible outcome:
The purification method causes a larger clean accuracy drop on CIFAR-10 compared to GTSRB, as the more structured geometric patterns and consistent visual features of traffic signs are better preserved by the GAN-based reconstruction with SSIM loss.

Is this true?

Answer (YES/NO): YES